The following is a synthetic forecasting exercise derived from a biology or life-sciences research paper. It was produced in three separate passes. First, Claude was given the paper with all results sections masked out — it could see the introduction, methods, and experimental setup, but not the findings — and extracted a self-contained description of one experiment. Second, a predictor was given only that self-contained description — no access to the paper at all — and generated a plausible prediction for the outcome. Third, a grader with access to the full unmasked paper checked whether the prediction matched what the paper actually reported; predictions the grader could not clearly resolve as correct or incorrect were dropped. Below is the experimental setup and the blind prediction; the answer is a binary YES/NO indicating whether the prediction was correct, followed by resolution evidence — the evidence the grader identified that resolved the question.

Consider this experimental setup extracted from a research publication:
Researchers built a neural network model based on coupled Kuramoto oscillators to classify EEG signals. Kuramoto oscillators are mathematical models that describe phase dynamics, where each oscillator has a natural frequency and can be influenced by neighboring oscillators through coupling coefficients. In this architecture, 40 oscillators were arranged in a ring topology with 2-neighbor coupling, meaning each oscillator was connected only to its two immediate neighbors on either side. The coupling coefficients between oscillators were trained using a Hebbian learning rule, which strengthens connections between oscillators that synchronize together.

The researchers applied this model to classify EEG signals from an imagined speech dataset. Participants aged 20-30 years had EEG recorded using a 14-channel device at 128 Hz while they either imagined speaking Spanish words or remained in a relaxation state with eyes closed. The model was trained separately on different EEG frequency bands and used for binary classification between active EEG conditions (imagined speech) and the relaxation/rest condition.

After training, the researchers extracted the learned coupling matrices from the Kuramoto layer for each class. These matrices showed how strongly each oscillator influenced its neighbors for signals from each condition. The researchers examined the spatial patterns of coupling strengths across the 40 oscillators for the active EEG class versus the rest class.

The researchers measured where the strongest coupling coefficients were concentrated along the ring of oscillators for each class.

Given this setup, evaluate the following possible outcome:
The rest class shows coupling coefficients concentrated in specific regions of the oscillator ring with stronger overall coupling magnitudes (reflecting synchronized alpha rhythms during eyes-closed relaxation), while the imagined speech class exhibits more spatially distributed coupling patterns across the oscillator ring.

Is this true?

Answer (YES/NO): NO